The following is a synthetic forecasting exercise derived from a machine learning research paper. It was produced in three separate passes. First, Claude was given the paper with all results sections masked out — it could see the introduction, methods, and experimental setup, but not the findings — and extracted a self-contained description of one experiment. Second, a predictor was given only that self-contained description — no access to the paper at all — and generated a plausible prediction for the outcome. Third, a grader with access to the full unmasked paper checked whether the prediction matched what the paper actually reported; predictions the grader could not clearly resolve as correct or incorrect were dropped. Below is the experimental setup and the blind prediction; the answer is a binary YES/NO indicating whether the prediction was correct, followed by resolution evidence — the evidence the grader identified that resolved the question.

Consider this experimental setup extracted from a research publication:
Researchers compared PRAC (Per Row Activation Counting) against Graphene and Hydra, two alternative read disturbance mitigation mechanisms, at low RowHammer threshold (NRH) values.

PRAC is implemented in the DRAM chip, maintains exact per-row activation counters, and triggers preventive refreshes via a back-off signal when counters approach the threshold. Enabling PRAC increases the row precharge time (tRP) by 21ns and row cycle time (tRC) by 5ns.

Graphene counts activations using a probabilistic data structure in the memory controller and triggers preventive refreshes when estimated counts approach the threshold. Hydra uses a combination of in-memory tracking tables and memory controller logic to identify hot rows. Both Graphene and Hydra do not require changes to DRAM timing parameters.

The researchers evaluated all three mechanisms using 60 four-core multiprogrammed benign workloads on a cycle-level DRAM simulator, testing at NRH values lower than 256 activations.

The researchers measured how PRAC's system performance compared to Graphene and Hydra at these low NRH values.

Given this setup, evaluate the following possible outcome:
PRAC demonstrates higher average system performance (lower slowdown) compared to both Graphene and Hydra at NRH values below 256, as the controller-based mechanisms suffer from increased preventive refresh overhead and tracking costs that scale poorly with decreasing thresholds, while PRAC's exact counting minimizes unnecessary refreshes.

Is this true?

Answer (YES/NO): NO